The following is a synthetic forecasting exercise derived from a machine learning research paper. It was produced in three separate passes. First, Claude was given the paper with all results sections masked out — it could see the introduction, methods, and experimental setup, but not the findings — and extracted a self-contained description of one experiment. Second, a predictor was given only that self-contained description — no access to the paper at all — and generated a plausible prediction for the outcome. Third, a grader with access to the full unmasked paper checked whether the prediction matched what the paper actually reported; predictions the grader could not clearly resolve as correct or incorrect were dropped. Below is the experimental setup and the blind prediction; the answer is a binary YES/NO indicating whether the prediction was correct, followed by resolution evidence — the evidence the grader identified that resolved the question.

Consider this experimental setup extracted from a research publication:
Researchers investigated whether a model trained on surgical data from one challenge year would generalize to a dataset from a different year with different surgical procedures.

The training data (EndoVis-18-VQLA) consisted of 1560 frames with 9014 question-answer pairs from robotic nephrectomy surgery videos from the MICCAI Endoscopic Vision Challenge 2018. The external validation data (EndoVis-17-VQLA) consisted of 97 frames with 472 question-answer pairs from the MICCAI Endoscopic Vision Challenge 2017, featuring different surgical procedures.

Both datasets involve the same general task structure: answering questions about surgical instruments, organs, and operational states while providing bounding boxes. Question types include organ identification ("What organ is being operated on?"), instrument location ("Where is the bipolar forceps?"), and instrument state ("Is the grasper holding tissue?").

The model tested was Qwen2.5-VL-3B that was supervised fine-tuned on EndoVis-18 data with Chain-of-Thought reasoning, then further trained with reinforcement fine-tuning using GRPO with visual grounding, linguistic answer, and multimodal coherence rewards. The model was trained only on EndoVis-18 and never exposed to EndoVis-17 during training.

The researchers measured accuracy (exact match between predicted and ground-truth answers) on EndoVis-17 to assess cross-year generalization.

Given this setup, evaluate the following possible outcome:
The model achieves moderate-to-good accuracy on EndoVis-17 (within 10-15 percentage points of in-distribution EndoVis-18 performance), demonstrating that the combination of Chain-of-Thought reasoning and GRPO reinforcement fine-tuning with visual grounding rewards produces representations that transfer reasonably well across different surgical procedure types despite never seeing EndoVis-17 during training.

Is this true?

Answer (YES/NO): NO